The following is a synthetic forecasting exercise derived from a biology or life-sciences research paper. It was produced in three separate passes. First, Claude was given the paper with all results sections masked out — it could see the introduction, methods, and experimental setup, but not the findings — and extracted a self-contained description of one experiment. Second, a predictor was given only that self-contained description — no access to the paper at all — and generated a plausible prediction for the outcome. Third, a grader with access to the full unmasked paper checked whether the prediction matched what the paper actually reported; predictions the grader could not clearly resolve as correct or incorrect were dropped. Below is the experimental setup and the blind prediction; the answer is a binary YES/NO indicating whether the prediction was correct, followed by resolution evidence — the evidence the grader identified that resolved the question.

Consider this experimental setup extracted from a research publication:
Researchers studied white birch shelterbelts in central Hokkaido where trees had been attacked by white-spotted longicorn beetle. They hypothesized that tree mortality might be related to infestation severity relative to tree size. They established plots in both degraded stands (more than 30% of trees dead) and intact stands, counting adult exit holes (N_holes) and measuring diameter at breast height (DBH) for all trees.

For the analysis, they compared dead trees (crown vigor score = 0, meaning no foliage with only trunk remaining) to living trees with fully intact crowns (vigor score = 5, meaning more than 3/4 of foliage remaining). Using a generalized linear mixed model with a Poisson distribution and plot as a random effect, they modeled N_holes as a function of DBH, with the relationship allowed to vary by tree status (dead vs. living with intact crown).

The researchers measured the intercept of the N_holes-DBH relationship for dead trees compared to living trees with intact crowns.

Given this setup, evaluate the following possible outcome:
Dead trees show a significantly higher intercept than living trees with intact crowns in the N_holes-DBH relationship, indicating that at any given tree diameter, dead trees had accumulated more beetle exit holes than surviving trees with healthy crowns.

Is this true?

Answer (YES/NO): YES